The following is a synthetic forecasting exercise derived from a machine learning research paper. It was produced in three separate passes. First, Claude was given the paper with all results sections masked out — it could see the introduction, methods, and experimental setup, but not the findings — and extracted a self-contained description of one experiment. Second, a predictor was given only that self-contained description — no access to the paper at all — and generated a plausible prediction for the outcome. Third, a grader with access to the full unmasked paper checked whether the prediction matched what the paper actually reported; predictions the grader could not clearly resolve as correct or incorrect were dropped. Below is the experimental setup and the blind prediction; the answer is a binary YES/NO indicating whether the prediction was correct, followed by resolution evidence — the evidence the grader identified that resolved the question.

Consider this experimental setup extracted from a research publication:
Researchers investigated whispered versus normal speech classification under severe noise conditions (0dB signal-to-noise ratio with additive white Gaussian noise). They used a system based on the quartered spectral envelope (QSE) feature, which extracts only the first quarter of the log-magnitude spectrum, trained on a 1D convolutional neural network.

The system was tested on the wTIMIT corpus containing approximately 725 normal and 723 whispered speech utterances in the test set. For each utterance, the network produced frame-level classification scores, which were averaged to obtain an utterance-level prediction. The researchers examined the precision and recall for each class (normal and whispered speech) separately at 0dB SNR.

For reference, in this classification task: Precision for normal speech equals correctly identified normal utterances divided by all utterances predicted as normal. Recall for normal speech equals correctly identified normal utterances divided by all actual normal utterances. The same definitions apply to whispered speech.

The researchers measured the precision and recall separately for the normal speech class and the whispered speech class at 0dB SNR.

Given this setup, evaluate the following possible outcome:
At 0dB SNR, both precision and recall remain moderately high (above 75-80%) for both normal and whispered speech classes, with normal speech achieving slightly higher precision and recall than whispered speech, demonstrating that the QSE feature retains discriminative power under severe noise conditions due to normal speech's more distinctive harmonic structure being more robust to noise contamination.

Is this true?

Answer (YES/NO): NO